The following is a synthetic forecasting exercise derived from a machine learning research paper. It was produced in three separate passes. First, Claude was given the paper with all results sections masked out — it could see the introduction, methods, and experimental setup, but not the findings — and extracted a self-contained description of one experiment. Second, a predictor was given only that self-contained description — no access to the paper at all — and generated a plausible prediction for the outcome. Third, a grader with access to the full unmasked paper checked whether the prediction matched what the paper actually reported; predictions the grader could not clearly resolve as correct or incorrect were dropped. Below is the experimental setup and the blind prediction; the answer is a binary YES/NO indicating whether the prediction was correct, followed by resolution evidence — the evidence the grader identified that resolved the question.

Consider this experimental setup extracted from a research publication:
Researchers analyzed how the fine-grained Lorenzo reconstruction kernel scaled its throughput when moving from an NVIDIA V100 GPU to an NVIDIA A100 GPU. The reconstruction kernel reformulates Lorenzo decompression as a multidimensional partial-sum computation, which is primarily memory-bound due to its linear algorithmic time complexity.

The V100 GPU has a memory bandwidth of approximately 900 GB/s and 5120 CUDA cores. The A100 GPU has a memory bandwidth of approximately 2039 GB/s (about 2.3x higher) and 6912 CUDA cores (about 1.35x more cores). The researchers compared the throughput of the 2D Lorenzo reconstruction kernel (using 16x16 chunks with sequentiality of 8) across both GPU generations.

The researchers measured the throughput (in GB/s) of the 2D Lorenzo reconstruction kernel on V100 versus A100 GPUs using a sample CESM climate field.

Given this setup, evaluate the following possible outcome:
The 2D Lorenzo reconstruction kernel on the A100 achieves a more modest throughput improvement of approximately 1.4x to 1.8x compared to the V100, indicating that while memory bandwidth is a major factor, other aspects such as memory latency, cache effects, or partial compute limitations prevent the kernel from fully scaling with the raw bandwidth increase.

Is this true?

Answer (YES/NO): NO